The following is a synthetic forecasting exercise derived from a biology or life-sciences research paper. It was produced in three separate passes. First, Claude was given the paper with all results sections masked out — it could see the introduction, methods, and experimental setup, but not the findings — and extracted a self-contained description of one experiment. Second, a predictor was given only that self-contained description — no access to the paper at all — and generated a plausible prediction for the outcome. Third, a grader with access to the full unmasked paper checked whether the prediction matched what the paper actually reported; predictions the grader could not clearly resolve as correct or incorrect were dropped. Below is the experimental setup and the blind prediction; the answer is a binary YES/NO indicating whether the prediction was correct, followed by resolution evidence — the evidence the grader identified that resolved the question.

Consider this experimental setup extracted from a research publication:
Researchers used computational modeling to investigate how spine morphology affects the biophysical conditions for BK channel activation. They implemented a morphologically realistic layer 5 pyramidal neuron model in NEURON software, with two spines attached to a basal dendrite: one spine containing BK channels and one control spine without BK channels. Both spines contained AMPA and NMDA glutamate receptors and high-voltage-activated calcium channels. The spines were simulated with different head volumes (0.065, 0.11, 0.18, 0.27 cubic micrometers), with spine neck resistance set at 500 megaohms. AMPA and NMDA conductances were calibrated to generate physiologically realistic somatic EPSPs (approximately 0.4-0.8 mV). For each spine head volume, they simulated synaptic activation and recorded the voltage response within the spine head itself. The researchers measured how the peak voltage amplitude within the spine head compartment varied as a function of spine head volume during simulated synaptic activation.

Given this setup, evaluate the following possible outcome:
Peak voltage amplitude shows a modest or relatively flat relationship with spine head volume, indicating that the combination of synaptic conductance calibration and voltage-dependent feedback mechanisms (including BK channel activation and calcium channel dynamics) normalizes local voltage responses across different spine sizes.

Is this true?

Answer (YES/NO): NO